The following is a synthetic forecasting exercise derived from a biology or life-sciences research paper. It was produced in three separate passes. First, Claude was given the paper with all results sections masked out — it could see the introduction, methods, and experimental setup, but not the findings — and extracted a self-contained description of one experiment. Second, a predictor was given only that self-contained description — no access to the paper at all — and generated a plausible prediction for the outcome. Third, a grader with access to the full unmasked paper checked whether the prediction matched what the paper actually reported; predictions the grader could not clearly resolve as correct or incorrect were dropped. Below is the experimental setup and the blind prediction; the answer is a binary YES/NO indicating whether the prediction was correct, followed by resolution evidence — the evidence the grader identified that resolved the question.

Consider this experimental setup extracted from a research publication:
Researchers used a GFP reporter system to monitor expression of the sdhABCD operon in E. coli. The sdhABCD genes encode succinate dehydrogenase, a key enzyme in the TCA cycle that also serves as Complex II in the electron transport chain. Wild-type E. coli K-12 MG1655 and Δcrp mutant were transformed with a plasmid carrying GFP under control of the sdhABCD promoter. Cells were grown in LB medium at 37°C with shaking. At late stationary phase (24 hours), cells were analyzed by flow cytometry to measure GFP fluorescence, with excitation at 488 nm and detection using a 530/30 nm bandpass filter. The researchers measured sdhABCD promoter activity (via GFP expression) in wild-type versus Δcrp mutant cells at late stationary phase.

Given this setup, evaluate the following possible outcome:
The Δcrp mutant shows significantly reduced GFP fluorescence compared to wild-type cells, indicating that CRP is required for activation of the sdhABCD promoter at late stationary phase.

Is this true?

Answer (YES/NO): YES